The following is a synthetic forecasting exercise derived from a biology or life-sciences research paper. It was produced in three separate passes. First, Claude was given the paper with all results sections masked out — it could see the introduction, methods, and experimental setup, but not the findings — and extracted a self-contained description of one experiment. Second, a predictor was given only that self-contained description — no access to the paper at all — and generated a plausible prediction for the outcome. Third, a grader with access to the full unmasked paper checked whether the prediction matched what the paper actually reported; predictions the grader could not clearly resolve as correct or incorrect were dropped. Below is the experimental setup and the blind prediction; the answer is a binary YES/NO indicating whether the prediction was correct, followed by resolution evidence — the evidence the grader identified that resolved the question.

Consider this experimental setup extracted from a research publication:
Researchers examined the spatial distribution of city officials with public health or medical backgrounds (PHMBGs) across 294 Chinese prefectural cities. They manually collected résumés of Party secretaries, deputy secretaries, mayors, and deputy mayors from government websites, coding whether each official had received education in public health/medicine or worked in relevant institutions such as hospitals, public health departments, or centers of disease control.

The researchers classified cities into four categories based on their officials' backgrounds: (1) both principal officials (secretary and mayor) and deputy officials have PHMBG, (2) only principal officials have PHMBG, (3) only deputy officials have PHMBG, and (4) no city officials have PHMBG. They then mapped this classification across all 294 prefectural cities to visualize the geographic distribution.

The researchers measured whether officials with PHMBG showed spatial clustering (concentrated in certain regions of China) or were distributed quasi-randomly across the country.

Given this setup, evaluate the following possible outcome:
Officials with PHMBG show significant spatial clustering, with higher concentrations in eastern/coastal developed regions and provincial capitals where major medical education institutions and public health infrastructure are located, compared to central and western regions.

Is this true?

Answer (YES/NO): NO